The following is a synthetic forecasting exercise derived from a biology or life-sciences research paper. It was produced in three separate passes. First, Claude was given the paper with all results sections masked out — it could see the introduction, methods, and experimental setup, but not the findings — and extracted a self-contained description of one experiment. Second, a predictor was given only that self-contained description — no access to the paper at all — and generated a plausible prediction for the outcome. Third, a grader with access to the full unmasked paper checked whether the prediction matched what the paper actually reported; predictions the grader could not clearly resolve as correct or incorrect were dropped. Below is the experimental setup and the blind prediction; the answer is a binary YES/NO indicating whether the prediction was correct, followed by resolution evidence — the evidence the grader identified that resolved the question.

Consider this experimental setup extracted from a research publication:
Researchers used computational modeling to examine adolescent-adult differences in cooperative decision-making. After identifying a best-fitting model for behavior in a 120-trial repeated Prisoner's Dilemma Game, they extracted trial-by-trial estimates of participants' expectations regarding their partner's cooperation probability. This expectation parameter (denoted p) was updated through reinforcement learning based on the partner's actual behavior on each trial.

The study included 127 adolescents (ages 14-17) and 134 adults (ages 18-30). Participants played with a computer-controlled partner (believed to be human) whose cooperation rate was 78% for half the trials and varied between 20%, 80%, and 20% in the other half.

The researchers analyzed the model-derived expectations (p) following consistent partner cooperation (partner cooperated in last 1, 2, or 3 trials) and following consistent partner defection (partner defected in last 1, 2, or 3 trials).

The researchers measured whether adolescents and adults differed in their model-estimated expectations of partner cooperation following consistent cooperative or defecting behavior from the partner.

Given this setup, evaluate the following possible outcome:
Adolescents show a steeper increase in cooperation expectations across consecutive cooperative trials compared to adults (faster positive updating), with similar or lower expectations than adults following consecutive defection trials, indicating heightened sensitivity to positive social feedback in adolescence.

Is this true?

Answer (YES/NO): NO